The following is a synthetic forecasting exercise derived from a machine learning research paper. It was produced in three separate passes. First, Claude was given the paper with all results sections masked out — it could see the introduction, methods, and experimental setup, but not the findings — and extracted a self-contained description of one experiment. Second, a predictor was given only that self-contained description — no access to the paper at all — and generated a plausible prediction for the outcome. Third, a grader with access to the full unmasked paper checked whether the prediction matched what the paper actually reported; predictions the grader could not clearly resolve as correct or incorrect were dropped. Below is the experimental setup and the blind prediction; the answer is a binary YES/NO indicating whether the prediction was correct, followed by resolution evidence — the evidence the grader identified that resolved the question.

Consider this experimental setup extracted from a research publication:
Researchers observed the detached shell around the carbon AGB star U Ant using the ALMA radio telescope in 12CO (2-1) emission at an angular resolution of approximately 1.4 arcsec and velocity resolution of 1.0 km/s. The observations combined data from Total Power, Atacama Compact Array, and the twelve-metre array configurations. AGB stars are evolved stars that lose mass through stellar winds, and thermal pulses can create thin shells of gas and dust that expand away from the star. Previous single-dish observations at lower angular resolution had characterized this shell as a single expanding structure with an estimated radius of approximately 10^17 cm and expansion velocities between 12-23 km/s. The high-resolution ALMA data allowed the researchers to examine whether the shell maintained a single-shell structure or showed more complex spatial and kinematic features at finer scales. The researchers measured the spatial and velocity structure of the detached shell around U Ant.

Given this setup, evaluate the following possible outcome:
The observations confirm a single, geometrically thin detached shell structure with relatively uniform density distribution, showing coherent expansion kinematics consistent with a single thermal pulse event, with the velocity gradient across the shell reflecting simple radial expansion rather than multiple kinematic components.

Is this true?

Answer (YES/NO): NO